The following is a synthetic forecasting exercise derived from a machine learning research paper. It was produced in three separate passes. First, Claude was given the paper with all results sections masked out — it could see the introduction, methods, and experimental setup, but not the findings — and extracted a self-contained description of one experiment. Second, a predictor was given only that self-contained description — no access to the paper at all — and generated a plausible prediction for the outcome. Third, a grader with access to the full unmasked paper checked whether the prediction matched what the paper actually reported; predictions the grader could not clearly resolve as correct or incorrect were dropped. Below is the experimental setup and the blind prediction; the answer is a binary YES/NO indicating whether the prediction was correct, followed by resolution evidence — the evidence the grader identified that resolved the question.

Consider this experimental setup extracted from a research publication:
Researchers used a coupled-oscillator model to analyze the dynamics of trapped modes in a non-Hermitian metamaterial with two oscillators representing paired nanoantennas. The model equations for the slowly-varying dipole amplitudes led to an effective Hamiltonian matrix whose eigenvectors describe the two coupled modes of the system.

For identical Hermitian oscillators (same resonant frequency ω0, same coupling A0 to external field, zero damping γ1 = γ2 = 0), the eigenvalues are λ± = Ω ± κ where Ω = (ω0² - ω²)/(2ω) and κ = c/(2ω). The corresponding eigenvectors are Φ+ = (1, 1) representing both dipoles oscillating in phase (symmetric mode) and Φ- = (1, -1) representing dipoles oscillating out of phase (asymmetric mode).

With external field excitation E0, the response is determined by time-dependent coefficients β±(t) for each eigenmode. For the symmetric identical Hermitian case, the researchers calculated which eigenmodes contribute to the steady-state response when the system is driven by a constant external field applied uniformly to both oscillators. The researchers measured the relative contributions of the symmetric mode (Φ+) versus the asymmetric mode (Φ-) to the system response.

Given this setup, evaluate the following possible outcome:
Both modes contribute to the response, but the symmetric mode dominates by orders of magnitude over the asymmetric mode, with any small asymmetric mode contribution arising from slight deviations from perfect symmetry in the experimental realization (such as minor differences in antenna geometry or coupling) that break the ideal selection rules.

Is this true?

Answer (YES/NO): NO